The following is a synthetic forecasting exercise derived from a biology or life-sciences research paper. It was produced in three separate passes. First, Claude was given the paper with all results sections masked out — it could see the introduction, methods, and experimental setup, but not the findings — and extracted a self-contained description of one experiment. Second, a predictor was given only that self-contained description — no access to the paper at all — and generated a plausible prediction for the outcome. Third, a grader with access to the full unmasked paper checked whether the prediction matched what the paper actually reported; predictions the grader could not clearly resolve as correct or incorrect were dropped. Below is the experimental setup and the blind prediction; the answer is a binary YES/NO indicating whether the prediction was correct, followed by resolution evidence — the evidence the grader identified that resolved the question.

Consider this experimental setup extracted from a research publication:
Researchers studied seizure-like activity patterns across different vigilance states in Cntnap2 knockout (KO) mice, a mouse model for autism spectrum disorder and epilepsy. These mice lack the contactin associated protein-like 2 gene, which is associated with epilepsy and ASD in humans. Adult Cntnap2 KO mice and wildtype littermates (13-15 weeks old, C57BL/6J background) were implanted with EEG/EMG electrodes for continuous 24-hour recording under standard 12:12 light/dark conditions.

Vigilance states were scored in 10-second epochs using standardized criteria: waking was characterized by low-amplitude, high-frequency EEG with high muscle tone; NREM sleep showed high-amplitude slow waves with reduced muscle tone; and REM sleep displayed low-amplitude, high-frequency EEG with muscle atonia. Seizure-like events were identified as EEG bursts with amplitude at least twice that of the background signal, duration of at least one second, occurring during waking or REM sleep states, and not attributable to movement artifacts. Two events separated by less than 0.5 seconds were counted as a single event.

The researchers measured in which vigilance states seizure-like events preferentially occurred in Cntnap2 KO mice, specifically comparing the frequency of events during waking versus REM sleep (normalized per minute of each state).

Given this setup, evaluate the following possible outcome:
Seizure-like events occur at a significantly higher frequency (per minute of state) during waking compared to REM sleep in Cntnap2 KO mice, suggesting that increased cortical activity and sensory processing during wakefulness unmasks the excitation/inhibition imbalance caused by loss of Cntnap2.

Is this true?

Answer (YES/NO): NO